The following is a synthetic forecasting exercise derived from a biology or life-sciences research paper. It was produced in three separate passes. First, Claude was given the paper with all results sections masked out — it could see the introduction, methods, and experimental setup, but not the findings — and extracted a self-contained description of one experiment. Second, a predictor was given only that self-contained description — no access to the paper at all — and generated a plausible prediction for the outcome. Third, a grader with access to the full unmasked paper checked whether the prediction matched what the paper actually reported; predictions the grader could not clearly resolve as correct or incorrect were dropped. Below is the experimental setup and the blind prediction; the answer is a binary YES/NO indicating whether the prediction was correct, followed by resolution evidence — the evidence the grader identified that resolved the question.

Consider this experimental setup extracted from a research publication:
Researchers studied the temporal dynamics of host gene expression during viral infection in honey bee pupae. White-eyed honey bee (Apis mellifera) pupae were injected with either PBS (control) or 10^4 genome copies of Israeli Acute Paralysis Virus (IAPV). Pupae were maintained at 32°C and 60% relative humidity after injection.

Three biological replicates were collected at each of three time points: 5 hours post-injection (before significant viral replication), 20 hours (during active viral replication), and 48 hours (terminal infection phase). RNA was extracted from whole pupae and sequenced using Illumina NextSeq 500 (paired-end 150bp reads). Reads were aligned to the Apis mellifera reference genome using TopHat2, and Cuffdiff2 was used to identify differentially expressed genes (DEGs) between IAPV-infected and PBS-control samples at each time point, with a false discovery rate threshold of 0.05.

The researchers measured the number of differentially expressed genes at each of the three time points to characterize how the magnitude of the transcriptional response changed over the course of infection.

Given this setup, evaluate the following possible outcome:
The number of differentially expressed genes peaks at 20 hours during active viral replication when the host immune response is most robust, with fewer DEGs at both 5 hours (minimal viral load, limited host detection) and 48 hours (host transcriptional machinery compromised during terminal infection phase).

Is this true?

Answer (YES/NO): NO